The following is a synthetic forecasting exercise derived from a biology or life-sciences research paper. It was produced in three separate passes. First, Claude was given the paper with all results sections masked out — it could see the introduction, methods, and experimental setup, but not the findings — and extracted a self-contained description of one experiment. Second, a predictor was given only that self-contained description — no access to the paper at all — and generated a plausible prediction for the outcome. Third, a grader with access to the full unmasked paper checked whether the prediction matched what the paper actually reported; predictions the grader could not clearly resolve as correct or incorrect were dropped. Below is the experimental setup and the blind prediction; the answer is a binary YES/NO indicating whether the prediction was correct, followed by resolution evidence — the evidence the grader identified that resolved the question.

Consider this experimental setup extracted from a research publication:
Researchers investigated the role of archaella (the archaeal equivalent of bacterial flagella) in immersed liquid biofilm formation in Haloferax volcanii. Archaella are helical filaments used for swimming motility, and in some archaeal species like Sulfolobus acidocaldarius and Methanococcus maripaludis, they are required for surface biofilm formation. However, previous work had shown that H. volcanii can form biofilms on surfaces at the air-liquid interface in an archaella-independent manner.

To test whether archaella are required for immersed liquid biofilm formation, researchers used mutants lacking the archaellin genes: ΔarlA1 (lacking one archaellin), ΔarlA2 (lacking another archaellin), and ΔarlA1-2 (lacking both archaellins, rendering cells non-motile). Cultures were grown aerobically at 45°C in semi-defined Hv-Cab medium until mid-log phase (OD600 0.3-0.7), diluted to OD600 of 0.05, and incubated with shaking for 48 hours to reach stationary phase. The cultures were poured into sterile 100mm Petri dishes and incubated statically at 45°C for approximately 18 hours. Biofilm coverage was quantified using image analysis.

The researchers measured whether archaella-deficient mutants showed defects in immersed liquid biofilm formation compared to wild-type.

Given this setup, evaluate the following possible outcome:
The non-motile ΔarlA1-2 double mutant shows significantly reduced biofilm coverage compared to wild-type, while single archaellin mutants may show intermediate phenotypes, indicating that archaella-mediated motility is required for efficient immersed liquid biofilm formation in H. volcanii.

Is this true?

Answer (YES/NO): NO